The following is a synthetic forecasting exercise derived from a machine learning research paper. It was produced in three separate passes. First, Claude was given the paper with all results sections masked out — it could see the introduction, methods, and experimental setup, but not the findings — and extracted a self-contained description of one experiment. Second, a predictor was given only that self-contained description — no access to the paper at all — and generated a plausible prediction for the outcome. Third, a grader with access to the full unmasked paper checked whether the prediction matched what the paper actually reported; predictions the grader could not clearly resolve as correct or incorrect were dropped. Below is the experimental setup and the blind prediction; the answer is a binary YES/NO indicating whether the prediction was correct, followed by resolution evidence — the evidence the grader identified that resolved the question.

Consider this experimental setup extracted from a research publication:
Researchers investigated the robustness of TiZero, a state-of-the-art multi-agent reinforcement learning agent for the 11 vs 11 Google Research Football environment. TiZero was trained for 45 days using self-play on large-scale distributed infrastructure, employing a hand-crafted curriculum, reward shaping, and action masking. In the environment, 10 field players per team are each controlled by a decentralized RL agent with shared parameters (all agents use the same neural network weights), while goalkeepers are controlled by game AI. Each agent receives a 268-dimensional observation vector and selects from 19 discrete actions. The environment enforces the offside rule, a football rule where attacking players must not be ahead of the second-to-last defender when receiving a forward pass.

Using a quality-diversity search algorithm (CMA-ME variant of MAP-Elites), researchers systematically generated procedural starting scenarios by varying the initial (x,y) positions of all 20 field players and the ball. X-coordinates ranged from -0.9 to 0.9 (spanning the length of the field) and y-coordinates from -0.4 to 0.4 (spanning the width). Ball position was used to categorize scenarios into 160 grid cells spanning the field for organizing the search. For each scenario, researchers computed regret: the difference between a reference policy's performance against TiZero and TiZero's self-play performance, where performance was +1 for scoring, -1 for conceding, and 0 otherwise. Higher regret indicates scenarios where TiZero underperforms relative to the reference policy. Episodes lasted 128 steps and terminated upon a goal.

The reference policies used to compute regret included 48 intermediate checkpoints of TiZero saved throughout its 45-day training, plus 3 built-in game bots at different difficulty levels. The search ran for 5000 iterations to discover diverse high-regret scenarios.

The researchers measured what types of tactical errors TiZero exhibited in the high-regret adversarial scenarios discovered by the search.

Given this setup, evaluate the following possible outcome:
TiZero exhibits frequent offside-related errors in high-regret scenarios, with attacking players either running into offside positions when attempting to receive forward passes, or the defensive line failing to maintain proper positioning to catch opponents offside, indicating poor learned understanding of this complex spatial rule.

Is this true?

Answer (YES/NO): NO